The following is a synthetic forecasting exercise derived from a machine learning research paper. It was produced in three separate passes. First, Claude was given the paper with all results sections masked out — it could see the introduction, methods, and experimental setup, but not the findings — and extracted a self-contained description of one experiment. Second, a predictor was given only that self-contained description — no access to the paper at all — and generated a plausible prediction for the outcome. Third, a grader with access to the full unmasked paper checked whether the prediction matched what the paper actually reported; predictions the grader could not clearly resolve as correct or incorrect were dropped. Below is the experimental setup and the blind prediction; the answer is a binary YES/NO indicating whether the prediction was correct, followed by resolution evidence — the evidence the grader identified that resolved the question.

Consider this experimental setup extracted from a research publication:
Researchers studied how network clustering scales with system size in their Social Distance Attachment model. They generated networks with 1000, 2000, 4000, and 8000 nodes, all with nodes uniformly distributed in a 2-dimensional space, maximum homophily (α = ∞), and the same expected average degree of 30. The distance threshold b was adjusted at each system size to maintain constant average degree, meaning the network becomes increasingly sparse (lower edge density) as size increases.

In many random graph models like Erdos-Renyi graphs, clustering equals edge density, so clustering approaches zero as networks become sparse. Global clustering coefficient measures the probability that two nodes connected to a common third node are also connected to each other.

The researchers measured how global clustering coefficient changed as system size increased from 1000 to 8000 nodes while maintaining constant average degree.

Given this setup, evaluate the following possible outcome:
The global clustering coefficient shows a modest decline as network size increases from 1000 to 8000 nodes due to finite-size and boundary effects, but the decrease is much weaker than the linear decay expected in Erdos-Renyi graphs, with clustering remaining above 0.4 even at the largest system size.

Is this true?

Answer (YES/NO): NO